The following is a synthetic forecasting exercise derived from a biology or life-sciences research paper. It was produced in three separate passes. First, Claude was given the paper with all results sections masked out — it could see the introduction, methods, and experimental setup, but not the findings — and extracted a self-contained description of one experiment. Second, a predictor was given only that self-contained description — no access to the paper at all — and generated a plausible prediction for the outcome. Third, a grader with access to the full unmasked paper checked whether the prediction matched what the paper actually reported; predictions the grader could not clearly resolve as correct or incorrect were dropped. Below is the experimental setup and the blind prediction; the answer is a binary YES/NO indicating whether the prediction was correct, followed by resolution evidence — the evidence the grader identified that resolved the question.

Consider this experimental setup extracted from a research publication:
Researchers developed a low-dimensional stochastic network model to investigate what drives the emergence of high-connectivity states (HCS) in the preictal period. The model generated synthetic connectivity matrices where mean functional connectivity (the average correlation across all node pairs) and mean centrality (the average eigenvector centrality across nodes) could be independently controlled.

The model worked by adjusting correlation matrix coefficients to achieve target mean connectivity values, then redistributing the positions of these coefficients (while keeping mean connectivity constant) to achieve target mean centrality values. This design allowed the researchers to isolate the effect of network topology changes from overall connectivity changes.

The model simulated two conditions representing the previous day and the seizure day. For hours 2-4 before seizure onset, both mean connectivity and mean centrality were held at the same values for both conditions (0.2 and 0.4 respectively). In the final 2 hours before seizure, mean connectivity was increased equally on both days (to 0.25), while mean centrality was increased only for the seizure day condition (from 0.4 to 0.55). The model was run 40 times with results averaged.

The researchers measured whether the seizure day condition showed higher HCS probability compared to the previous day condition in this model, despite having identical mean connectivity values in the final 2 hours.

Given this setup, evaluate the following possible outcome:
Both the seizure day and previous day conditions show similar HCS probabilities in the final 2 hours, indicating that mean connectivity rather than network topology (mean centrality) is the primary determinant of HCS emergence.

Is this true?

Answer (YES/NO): NO